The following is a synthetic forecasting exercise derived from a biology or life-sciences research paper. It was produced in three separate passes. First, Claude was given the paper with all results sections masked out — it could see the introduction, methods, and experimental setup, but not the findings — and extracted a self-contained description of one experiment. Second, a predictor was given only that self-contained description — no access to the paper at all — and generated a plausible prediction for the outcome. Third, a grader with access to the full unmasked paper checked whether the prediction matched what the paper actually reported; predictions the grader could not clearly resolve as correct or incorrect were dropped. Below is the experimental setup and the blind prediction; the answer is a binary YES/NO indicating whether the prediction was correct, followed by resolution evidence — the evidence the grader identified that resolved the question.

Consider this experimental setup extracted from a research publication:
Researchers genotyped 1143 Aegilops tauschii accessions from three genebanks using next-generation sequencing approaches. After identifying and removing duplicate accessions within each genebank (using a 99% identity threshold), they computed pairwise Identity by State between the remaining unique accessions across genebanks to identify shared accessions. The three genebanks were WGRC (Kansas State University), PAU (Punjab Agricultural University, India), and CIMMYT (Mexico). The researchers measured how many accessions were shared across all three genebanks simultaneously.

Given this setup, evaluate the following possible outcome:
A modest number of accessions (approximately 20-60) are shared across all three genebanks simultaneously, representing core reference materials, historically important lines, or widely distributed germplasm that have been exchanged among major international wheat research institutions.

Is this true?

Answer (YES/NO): YES